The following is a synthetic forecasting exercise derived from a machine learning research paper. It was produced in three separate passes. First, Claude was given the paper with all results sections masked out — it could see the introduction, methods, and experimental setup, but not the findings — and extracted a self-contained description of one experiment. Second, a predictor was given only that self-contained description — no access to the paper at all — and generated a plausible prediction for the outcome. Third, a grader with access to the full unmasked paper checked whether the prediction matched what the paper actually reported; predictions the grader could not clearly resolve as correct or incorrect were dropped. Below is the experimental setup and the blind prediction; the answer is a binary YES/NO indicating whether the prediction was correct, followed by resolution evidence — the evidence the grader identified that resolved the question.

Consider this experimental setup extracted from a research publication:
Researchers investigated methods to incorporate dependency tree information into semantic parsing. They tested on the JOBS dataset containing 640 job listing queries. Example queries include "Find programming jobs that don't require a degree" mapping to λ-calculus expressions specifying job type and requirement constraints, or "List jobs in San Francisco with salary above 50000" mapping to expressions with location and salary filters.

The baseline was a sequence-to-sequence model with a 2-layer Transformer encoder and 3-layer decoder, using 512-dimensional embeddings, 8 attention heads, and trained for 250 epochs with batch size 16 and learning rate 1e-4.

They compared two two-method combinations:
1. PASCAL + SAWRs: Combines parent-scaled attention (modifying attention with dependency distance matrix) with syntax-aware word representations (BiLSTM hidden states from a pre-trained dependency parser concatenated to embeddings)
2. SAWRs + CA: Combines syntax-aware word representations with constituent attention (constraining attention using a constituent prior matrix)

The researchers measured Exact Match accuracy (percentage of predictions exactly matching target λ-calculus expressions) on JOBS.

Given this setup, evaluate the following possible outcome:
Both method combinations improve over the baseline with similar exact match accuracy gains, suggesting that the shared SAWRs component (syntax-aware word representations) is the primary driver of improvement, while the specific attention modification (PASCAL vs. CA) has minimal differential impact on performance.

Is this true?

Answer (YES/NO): NO